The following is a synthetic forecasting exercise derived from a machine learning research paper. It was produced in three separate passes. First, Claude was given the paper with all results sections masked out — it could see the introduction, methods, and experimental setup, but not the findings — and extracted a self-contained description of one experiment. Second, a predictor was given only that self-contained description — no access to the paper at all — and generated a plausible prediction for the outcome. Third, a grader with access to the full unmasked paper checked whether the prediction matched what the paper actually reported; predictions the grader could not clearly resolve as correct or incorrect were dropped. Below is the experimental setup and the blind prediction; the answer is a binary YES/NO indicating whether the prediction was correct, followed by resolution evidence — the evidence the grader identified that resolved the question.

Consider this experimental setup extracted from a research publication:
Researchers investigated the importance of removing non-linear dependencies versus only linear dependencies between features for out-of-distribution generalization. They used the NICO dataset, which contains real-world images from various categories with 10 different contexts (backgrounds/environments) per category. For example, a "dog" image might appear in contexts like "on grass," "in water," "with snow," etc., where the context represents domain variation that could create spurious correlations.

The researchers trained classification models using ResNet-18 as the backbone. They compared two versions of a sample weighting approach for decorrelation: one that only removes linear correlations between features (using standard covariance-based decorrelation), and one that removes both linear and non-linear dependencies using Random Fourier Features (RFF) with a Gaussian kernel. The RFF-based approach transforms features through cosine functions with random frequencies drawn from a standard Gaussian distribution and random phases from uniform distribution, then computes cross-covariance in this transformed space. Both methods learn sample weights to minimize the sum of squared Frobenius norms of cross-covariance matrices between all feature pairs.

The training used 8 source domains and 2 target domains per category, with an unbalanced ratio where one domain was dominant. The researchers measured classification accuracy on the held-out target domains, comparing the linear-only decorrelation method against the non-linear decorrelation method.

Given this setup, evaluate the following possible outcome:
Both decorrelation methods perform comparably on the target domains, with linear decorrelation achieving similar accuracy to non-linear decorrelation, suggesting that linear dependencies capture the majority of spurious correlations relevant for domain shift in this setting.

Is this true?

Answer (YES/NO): NO